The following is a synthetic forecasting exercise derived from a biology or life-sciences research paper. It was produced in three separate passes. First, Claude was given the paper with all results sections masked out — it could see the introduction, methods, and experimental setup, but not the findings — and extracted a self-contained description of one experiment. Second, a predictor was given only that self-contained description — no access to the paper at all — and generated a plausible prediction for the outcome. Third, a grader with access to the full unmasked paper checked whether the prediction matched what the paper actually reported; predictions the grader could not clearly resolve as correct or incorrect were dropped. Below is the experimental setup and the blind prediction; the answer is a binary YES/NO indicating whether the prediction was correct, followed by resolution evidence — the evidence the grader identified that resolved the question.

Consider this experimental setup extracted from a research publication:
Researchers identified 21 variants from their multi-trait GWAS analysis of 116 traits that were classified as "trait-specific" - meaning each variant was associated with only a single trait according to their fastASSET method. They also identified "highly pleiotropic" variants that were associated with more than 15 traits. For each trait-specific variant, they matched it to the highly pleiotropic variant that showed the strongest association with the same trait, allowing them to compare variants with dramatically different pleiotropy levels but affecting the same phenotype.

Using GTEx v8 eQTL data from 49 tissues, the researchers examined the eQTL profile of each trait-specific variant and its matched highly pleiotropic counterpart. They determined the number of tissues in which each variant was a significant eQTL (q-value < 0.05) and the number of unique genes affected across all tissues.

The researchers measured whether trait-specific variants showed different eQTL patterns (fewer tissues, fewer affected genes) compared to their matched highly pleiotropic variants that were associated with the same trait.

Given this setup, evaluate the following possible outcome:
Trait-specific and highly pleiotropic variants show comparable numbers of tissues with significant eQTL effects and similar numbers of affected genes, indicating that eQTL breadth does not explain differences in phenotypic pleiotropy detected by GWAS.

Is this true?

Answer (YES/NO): NO